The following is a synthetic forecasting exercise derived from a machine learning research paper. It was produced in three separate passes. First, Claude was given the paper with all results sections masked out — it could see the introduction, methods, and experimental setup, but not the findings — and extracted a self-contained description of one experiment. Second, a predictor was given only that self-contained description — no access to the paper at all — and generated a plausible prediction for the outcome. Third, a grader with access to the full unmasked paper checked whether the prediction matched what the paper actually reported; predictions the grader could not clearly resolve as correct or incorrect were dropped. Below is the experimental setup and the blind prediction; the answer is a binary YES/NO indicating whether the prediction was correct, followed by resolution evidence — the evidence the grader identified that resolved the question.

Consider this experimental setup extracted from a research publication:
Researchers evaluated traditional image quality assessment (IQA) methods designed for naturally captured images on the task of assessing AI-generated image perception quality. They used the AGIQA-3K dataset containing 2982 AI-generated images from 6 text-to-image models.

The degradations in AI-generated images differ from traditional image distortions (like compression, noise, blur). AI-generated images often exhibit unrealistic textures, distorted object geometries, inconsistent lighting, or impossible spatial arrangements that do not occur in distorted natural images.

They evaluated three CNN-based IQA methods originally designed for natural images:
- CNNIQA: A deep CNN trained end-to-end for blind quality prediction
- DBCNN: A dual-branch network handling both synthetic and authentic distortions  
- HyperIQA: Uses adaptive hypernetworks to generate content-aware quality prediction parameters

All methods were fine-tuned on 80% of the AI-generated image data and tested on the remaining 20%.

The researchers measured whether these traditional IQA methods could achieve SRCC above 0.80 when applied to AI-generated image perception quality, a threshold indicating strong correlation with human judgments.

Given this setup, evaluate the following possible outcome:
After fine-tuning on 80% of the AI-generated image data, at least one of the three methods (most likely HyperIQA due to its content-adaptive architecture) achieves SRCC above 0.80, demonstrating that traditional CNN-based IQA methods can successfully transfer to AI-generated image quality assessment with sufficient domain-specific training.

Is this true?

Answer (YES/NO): YES